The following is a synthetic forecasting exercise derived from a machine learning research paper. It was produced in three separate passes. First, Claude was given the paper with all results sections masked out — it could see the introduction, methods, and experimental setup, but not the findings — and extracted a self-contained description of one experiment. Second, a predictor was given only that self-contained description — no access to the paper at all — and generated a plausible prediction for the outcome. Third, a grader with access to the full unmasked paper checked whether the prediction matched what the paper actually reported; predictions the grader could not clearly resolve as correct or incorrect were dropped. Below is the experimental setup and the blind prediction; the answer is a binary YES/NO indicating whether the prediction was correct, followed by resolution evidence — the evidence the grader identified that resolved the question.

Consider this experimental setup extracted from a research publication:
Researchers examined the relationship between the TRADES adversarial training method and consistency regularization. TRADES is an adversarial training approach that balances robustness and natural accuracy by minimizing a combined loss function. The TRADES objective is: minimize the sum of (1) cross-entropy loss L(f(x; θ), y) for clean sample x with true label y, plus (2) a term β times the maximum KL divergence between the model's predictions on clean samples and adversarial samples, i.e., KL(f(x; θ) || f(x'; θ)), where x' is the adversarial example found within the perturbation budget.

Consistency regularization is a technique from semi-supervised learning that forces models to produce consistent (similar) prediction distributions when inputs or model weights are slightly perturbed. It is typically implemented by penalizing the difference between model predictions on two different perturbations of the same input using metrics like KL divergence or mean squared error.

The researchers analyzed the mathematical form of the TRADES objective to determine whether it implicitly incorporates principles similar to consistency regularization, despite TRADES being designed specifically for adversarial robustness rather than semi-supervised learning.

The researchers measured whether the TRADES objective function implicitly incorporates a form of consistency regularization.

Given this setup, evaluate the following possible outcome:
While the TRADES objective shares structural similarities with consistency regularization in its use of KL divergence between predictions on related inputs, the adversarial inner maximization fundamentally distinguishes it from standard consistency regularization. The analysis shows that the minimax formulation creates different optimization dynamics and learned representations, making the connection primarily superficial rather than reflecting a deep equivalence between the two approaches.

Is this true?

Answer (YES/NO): NO